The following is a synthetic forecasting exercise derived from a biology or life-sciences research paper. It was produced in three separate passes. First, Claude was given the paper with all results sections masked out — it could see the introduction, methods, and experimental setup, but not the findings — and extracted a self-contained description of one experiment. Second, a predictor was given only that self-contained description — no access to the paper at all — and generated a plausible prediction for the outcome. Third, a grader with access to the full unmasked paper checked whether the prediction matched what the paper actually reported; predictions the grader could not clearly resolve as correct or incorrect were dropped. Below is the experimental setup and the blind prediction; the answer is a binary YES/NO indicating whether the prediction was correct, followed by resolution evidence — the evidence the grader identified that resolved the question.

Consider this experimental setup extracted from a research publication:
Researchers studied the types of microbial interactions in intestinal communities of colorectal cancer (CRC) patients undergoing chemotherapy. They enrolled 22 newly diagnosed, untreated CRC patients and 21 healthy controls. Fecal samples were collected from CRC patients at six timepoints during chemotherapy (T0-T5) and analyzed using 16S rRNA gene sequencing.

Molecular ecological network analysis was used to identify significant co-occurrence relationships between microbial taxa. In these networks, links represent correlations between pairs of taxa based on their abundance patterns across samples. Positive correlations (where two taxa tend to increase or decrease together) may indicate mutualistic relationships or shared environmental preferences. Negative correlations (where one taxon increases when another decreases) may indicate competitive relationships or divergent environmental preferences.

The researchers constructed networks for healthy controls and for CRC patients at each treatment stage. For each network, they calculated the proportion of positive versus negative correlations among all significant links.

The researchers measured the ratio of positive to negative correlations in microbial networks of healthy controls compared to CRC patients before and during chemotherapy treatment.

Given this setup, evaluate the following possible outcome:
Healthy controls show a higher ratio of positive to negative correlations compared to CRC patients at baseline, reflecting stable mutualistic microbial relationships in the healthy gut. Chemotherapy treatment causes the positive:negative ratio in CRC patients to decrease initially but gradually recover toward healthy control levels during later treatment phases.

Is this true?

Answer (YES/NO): NO